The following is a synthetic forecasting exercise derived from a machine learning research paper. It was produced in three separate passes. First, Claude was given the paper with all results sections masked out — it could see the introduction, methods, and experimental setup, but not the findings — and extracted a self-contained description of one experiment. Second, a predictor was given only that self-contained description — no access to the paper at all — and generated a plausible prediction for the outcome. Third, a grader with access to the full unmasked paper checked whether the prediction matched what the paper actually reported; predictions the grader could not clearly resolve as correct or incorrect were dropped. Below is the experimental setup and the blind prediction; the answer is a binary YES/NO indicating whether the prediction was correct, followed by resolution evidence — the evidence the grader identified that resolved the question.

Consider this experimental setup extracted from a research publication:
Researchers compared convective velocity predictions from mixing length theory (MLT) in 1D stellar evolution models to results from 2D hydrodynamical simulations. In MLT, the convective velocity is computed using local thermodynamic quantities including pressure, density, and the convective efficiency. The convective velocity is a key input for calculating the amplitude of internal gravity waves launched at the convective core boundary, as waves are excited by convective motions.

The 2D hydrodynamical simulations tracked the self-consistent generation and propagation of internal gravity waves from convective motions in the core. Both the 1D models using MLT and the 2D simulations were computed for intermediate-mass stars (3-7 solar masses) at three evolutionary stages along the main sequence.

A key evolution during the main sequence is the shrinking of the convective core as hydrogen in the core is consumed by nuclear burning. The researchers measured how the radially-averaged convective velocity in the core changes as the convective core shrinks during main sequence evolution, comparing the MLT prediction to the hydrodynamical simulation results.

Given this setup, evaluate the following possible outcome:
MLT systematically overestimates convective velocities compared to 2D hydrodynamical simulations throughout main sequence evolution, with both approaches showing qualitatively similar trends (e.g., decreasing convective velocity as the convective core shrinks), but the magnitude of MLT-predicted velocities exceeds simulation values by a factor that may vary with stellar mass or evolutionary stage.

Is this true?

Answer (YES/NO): NO